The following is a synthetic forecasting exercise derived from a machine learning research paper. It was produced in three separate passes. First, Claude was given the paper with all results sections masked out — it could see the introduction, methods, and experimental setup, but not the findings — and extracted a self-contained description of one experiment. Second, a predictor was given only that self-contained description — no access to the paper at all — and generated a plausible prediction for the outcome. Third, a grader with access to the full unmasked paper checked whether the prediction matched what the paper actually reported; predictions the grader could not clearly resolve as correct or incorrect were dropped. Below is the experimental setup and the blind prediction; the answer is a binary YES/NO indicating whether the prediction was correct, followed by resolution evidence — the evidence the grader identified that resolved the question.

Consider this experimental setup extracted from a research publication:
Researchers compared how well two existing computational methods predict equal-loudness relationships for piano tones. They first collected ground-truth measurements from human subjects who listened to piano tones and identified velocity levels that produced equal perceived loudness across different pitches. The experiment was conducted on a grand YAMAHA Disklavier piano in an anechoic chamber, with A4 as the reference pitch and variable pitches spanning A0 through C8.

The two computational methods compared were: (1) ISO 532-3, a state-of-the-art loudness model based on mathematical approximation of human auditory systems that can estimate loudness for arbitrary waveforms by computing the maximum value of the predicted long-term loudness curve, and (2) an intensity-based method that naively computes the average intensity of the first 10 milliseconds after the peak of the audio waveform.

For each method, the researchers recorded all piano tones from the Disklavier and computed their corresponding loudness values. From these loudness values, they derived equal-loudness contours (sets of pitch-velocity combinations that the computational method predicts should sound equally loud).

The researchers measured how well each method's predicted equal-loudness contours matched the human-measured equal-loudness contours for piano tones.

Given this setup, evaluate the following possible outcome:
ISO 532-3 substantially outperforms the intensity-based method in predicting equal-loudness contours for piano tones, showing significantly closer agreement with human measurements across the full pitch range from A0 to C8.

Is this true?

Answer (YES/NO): NO